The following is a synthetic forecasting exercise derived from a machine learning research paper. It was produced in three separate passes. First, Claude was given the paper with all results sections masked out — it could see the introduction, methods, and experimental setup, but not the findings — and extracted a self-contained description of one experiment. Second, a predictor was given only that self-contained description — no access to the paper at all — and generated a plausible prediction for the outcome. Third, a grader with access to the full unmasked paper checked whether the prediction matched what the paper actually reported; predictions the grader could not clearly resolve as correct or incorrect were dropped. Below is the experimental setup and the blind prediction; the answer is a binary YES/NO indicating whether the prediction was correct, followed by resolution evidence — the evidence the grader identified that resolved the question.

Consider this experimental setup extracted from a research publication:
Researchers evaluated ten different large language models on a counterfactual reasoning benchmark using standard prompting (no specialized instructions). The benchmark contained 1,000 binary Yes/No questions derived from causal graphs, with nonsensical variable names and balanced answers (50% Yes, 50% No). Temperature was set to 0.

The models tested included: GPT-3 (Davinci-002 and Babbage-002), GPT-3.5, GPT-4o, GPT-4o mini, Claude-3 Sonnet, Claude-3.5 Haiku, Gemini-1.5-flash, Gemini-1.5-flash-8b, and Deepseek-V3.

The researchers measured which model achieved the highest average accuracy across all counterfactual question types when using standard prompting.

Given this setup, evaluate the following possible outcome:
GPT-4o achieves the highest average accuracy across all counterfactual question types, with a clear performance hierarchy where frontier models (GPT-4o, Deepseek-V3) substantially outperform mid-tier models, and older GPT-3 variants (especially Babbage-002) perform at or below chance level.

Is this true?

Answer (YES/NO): NO